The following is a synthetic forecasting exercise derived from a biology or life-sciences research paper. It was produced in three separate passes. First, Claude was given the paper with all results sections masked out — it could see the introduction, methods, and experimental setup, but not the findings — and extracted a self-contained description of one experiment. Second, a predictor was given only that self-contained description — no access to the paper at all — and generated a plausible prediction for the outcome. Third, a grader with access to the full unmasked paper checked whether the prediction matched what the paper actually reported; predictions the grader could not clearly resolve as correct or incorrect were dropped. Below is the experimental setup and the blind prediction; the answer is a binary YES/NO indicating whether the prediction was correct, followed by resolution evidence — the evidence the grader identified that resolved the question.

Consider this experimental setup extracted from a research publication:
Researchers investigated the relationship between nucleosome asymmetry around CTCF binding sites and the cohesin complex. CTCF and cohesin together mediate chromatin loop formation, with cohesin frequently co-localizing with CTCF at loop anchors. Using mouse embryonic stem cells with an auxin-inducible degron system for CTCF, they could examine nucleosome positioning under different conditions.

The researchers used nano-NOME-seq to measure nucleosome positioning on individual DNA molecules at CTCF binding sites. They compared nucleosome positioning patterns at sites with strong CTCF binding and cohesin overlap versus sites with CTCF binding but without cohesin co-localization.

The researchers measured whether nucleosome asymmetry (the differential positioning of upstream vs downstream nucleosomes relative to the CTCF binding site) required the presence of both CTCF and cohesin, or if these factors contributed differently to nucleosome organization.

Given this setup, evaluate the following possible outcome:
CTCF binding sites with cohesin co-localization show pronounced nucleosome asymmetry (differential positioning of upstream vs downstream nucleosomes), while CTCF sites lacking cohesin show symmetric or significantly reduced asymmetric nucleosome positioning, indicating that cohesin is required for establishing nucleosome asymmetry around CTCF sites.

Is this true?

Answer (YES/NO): NO